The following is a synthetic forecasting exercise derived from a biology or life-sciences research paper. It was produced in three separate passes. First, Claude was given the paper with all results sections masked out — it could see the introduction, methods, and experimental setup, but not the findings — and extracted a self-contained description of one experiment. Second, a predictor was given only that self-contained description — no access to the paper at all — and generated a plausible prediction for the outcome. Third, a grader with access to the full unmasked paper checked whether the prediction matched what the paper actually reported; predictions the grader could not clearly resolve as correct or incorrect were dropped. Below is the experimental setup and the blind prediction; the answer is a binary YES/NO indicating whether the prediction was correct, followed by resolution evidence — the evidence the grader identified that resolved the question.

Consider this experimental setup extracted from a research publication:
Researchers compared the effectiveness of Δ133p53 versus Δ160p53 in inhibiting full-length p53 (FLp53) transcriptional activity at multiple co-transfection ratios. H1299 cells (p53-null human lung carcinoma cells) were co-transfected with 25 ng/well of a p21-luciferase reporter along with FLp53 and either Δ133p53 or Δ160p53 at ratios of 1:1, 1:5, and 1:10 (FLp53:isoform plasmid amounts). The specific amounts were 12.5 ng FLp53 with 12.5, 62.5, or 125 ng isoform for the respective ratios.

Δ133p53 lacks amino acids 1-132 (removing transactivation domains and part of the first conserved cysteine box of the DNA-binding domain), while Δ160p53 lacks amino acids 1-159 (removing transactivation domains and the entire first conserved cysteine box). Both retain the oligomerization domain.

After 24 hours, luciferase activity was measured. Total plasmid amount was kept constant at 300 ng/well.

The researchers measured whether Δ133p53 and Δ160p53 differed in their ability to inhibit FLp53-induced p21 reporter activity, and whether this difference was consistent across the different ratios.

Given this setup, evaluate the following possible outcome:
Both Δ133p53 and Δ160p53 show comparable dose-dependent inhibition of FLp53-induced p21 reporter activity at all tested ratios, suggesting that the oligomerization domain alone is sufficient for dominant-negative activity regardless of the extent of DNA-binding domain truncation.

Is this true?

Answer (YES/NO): YES